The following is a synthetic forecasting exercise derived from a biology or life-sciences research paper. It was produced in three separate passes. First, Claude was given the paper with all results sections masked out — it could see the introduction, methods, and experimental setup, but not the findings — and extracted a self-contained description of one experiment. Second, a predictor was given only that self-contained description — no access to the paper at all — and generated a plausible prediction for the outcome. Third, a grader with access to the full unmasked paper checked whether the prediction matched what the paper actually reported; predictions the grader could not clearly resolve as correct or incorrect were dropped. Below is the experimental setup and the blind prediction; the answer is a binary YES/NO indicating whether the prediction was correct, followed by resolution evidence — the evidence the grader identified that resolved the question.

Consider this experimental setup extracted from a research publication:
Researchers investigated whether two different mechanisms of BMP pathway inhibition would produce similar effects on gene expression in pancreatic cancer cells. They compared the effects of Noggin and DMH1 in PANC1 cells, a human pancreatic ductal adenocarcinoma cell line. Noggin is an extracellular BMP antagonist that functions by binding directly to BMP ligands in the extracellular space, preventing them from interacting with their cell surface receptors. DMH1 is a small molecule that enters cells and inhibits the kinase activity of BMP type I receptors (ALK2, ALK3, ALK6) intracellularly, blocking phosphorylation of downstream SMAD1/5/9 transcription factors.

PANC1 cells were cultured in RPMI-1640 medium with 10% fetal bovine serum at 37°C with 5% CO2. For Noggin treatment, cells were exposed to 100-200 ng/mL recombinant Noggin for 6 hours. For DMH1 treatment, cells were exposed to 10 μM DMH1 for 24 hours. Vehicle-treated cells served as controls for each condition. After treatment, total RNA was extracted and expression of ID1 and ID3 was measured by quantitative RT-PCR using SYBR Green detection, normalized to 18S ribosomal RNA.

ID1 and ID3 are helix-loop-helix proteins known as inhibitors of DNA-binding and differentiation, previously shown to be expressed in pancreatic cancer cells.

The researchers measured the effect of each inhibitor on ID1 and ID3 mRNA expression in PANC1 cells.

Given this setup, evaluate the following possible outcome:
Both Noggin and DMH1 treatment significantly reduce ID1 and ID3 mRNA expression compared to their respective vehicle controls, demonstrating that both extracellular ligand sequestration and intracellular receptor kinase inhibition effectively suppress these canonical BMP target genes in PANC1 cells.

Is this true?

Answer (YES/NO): YES